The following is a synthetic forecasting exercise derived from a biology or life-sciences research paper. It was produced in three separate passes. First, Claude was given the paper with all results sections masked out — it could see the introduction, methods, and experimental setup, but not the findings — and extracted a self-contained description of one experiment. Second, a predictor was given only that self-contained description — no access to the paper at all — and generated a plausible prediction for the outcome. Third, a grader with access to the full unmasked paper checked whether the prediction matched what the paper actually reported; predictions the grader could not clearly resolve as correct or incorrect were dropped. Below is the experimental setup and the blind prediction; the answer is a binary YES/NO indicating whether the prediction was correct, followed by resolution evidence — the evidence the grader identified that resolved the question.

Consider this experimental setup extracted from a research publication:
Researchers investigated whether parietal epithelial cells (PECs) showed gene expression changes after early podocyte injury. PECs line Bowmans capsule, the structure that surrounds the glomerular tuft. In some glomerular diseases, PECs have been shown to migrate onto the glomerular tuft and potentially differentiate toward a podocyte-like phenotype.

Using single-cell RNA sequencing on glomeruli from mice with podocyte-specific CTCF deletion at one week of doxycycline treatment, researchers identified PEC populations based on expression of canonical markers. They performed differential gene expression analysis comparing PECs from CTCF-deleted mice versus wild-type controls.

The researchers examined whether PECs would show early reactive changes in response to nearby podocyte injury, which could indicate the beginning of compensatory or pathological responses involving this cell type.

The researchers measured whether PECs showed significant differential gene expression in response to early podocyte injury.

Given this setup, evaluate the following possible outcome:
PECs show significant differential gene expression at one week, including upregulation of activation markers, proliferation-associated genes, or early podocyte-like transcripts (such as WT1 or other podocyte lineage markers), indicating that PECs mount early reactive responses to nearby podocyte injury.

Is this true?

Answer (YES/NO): NO